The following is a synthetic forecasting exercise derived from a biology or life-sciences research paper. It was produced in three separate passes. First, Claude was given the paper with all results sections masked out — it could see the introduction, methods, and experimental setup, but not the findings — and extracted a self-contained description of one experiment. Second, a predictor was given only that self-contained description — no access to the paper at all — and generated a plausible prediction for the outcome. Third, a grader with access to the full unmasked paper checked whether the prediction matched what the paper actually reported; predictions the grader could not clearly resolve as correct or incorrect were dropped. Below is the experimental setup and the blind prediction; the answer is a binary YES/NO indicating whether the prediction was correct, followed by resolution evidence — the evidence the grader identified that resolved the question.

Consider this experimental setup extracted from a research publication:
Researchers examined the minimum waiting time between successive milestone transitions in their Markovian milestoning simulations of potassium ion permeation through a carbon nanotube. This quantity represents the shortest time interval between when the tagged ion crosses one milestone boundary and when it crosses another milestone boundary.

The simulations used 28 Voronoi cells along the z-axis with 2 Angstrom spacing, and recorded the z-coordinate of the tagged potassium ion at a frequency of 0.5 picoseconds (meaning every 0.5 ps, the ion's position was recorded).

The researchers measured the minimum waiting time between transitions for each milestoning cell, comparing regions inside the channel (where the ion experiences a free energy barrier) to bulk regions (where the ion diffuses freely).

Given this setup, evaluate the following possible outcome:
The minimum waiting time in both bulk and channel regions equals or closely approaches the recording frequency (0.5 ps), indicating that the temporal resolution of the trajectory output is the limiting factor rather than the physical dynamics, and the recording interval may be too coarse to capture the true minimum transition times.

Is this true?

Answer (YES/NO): NO